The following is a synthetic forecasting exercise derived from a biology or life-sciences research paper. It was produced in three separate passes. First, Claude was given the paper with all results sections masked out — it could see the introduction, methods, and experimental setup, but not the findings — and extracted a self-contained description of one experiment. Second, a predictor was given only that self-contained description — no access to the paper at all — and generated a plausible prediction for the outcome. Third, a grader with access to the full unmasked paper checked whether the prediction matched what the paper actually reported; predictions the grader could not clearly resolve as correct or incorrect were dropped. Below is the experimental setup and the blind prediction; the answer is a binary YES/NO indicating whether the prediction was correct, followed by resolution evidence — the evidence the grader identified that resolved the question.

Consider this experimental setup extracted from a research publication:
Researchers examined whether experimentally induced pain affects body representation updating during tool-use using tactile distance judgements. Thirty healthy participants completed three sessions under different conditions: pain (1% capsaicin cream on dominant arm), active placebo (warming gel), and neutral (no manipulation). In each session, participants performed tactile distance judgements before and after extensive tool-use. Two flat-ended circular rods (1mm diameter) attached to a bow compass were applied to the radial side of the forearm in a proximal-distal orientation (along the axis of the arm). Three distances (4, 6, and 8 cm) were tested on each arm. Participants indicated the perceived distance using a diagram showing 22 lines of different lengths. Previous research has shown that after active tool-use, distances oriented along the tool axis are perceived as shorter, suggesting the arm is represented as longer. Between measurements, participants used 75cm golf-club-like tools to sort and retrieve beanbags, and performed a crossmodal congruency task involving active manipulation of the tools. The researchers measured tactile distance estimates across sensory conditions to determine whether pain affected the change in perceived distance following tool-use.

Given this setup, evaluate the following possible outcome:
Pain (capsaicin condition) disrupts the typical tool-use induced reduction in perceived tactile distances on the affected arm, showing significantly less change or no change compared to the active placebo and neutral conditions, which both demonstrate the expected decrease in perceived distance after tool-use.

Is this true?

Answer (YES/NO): NO